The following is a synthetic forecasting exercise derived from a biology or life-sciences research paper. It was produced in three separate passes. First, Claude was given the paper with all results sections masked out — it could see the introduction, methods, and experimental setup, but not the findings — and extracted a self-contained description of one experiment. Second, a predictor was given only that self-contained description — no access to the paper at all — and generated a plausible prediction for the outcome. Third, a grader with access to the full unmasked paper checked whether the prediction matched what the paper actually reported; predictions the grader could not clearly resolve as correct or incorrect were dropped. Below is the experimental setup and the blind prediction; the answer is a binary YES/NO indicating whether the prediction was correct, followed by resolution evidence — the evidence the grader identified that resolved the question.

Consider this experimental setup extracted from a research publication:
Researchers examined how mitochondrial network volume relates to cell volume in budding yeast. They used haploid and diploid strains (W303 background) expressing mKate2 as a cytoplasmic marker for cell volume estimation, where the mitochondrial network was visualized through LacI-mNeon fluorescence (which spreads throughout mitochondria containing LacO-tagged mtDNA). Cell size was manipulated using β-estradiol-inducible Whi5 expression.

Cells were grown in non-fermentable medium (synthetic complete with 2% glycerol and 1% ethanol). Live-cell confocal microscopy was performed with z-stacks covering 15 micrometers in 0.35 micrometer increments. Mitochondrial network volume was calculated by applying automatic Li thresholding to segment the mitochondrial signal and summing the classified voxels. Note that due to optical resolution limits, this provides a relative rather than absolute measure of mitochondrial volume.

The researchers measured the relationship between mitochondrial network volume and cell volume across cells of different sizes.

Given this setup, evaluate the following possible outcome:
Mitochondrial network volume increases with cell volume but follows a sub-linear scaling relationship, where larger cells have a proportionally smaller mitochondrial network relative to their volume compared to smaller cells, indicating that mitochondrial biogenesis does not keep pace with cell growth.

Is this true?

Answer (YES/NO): NO